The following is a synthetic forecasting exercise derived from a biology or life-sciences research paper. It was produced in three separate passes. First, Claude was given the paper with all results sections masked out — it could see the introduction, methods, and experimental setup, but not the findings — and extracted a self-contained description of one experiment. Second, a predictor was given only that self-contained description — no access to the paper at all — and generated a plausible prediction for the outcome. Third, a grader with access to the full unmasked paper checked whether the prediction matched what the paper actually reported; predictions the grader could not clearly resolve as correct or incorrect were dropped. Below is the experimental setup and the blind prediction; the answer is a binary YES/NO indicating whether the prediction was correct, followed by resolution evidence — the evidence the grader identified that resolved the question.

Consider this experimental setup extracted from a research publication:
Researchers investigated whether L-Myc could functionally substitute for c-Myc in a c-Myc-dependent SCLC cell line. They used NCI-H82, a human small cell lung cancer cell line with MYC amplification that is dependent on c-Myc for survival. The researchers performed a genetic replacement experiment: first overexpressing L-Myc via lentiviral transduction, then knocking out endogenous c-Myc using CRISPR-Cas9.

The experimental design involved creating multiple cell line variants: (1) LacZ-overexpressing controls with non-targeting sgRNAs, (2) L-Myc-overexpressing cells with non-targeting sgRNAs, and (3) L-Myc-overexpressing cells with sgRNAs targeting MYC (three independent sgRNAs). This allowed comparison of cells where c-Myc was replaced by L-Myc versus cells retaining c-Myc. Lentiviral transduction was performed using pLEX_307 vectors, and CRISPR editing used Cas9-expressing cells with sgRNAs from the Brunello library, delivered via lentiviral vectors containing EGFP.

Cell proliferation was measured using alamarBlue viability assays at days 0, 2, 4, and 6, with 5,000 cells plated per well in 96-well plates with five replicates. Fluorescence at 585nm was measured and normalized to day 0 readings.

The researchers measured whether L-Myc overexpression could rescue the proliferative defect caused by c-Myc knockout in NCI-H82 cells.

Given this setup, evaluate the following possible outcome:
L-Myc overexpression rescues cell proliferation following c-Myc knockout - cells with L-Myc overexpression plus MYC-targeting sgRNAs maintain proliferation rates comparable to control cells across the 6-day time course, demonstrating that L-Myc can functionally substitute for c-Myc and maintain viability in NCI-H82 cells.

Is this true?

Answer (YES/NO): YES